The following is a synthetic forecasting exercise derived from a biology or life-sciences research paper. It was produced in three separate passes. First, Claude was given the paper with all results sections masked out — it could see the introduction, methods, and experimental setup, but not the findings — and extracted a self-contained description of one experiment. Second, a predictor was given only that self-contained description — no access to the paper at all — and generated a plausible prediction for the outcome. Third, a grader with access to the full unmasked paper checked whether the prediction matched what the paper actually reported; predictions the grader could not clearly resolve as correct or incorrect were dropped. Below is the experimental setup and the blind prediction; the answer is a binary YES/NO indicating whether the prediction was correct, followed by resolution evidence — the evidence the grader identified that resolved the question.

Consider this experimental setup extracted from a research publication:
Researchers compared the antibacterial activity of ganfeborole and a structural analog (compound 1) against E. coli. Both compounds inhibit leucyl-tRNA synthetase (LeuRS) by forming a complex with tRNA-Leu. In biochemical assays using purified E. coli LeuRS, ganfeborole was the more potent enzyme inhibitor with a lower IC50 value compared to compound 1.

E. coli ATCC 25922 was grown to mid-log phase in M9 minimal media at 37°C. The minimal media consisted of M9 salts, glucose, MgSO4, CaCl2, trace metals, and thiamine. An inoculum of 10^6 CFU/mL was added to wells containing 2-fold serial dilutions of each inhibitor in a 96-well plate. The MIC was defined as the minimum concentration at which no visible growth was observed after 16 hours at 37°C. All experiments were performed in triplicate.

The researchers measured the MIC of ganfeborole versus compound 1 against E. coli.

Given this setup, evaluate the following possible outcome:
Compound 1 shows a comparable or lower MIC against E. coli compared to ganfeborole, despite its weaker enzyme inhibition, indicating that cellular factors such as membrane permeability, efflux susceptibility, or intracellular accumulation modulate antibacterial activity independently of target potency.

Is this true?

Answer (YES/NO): NO